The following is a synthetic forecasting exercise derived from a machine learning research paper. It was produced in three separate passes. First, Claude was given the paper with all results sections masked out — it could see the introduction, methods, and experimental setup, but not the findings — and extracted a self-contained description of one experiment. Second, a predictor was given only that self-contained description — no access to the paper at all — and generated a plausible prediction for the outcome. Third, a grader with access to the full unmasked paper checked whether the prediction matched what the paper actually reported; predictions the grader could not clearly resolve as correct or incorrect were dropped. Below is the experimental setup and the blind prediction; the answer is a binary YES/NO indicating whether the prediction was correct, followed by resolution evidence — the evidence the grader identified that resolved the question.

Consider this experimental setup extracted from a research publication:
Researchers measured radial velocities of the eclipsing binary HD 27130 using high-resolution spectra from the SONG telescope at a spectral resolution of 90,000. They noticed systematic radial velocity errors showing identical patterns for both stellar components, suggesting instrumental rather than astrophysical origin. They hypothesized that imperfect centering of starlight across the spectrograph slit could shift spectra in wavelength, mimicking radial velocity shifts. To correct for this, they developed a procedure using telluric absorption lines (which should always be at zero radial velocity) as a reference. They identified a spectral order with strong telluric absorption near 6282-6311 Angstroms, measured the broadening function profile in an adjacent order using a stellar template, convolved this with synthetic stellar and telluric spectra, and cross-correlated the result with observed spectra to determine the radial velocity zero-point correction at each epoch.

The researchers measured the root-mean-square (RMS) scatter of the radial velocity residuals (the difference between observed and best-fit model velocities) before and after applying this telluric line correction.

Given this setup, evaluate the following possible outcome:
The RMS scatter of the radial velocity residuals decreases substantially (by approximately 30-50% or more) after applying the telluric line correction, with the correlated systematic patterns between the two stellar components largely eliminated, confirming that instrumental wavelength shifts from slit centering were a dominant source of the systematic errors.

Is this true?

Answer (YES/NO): YES